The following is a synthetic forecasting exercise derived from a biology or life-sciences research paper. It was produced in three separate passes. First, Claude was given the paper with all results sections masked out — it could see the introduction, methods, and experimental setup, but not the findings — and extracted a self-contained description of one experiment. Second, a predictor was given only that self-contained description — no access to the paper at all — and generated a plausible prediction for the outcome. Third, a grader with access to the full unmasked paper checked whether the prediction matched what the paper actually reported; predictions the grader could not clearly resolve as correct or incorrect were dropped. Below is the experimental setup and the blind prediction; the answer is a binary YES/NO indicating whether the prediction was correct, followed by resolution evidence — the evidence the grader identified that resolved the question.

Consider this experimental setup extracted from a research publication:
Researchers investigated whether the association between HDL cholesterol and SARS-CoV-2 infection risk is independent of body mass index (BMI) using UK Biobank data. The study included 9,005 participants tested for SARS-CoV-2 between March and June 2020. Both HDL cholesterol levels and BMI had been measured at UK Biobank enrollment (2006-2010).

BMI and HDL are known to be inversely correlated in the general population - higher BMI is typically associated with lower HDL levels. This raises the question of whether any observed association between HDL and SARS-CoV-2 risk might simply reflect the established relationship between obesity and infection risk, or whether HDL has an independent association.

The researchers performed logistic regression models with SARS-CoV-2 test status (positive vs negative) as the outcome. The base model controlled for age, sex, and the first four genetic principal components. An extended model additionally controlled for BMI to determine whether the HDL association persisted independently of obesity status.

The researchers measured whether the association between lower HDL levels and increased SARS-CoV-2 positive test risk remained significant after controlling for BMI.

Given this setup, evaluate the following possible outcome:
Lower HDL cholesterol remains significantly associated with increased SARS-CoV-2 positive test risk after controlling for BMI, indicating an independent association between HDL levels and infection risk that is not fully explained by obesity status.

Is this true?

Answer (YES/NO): YES